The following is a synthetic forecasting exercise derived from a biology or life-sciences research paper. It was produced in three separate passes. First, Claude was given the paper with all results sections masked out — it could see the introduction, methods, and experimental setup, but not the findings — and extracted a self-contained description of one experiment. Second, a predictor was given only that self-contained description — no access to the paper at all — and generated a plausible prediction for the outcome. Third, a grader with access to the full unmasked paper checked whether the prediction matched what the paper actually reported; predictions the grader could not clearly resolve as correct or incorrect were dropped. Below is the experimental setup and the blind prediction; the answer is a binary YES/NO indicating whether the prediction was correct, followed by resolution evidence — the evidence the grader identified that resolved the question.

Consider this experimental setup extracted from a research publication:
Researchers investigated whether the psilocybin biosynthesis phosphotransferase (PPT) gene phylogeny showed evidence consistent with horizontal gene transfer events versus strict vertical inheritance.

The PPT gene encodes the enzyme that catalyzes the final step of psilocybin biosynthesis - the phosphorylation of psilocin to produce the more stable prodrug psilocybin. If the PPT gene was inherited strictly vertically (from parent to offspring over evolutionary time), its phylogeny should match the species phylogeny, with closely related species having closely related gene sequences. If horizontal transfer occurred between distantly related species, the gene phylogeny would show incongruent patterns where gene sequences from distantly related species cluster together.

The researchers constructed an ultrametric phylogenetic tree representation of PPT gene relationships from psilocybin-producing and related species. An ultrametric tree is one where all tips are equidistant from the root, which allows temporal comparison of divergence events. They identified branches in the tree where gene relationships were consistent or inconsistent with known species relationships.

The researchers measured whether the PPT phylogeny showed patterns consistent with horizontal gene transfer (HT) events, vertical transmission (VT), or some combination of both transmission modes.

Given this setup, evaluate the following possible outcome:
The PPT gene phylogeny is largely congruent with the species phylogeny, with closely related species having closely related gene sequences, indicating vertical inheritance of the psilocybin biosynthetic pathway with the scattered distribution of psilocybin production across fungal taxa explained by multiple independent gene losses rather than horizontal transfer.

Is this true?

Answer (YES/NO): NO